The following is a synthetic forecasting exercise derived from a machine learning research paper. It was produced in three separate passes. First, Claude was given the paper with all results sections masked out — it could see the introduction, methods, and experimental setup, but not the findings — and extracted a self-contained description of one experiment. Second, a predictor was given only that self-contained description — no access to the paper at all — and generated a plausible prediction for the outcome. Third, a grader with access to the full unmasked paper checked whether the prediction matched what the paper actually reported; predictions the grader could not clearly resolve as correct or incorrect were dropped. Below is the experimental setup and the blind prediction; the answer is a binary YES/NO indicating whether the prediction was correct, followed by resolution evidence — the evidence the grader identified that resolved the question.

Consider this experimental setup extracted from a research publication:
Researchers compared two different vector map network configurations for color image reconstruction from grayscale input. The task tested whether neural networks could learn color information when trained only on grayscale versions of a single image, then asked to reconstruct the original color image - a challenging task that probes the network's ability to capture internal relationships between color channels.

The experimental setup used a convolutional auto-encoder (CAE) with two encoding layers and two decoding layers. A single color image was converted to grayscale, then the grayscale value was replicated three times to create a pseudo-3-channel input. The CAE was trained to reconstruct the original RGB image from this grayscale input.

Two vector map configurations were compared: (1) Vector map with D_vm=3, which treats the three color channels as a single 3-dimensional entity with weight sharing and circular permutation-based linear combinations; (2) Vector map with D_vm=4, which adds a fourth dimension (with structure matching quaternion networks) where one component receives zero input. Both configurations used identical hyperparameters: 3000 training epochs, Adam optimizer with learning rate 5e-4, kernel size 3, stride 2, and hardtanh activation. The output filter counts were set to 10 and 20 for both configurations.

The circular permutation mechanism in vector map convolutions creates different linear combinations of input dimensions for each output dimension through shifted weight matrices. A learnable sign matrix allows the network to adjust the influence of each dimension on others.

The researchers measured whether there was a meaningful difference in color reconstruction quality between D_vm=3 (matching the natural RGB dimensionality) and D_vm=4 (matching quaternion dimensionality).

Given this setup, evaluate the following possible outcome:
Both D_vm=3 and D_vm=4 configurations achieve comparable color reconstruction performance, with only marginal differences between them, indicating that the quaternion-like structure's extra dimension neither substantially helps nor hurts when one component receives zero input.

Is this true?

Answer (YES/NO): YES